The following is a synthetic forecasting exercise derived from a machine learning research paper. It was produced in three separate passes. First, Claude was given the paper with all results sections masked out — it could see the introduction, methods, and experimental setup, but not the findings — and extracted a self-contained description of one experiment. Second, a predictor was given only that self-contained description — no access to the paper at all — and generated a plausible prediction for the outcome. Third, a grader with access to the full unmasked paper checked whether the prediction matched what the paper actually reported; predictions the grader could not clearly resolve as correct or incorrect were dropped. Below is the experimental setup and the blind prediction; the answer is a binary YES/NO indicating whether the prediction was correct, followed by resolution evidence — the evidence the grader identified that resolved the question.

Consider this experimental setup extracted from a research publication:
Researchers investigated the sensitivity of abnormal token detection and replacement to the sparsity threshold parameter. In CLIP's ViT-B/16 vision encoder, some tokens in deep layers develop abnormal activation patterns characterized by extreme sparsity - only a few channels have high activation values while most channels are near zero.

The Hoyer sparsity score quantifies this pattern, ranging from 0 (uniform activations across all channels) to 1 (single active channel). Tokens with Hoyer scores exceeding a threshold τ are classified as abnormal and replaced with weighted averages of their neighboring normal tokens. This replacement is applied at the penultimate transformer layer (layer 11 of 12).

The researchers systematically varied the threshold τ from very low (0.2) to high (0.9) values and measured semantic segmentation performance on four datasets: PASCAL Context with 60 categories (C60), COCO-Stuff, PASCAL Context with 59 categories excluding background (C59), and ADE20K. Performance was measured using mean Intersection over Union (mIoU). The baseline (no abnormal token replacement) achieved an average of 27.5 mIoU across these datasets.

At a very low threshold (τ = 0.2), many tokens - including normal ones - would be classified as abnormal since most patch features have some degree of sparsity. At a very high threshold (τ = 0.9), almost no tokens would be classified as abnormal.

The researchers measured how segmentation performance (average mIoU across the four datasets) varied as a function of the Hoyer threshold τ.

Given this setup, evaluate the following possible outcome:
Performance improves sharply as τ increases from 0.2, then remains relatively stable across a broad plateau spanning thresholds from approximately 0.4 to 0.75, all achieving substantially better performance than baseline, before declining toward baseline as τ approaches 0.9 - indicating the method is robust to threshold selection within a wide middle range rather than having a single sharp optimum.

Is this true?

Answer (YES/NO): NO